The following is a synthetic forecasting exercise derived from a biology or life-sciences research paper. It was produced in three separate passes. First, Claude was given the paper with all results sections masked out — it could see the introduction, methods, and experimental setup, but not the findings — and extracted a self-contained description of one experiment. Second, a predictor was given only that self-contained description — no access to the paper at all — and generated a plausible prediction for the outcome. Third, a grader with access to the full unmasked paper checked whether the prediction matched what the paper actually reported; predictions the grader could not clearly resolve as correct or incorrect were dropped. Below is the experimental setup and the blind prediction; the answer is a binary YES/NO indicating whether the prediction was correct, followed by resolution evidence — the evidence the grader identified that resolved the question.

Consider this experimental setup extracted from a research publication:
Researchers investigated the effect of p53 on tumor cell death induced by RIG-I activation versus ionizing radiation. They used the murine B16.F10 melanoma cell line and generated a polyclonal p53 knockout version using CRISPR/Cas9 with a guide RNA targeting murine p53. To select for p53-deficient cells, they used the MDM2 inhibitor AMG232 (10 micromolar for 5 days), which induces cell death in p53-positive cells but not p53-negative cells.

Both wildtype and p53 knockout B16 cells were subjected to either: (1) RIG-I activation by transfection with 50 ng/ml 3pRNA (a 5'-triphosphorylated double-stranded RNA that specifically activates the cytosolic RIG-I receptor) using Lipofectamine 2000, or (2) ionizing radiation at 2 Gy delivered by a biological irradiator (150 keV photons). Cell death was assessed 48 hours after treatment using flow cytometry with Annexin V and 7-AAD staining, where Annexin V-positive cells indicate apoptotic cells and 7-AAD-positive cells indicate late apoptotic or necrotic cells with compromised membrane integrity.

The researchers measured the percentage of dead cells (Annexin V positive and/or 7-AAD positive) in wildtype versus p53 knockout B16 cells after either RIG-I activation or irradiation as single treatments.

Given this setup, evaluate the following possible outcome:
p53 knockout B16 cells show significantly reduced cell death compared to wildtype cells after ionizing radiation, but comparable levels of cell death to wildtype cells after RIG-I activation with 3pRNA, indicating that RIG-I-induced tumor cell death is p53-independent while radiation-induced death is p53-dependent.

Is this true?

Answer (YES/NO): YES